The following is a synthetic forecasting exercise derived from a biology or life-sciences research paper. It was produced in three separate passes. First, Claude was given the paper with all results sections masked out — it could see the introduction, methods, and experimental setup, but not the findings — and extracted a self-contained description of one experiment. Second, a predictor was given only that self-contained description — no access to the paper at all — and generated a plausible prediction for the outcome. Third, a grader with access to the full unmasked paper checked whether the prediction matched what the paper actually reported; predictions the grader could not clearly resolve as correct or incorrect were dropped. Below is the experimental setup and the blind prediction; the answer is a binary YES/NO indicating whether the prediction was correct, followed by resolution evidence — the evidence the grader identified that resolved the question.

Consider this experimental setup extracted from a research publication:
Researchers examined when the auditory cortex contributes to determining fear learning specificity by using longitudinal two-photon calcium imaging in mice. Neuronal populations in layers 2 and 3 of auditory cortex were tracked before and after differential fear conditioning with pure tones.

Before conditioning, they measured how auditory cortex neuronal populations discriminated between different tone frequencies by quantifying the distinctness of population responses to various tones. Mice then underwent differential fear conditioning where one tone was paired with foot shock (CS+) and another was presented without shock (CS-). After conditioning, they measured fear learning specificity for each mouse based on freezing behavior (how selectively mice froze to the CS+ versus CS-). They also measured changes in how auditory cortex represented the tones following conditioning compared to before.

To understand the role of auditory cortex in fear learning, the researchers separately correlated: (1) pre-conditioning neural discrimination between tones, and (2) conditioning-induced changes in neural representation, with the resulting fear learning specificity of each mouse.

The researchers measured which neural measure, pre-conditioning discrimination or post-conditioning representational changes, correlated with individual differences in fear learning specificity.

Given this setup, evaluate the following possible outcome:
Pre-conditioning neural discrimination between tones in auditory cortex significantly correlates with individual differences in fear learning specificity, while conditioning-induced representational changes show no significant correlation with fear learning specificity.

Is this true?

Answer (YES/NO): YES